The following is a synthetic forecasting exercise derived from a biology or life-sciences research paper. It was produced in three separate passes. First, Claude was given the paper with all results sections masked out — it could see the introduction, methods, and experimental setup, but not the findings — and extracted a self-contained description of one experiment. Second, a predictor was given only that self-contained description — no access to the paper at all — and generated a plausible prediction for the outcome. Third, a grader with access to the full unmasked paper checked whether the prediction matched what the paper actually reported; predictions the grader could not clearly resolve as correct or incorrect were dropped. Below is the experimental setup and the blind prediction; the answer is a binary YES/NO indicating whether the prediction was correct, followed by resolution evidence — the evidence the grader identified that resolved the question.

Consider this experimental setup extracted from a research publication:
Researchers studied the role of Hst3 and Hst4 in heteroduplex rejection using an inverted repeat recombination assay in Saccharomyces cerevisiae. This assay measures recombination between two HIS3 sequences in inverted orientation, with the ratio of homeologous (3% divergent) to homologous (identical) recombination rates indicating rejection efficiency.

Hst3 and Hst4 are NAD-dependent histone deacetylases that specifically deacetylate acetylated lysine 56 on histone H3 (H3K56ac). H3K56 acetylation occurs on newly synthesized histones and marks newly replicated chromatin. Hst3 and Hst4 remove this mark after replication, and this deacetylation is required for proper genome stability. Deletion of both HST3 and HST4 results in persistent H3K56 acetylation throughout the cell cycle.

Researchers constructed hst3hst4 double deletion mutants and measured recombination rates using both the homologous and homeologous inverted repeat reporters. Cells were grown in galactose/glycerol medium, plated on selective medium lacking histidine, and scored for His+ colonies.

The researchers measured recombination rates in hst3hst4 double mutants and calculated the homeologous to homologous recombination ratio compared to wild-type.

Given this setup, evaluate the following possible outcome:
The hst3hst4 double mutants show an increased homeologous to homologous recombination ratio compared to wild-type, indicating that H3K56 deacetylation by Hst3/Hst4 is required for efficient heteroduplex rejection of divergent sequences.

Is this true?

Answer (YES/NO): YES